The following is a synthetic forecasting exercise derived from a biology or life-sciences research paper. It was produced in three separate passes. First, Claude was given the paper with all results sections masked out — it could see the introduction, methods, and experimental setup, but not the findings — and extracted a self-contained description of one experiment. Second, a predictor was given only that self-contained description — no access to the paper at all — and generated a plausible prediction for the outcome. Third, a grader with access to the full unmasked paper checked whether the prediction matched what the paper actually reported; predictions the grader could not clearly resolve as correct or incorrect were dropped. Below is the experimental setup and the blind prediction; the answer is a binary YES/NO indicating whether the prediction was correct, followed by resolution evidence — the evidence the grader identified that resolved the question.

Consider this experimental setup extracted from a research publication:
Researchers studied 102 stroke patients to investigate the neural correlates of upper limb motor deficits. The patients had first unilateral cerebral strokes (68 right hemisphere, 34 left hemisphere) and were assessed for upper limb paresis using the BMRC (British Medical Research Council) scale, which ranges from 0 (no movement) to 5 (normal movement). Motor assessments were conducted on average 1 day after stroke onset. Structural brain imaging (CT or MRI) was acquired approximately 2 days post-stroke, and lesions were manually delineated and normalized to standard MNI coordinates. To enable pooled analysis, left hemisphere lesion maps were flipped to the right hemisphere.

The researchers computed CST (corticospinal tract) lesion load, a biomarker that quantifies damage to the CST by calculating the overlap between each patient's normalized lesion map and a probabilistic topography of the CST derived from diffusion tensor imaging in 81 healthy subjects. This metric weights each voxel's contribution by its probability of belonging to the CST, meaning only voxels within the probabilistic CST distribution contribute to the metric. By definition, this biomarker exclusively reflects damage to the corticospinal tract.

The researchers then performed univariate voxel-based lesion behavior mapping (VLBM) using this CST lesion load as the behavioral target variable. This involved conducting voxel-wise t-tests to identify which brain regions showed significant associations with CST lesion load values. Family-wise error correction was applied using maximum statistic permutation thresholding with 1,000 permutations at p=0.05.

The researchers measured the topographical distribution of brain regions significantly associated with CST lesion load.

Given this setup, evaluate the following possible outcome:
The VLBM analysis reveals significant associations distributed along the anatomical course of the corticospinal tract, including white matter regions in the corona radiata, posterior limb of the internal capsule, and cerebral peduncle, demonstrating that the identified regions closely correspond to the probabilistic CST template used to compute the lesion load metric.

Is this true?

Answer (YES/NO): NO